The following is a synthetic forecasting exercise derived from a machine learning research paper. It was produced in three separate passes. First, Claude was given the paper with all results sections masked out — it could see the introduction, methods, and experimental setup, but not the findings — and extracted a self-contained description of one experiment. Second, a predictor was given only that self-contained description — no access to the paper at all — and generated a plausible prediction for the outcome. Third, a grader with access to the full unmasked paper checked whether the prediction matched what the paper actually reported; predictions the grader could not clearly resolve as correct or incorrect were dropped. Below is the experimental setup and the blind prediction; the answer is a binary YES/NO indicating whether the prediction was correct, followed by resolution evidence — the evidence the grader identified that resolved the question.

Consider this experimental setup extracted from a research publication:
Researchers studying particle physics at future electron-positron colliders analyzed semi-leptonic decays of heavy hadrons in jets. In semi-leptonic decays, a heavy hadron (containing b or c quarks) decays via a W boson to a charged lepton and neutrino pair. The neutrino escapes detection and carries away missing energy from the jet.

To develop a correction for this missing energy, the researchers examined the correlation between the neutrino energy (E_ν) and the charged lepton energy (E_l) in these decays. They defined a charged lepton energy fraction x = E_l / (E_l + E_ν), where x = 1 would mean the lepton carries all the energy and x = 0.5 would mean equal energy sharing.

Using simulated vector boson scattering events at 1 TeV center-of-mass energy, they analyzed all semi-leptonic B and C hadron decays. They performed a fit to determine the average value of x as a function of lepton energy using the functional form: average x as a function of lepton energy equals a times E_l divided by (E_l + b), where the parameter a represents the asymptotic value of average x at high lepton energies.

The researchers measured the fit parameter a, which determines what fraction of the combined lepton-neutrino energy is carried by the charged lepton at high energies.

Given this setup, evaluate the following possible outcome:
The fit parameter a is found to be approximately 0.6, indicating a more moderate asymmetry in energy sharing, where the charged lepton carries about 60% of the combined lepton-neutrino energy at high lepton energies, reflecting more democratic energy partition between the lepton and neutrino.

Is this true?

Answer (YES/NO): NO